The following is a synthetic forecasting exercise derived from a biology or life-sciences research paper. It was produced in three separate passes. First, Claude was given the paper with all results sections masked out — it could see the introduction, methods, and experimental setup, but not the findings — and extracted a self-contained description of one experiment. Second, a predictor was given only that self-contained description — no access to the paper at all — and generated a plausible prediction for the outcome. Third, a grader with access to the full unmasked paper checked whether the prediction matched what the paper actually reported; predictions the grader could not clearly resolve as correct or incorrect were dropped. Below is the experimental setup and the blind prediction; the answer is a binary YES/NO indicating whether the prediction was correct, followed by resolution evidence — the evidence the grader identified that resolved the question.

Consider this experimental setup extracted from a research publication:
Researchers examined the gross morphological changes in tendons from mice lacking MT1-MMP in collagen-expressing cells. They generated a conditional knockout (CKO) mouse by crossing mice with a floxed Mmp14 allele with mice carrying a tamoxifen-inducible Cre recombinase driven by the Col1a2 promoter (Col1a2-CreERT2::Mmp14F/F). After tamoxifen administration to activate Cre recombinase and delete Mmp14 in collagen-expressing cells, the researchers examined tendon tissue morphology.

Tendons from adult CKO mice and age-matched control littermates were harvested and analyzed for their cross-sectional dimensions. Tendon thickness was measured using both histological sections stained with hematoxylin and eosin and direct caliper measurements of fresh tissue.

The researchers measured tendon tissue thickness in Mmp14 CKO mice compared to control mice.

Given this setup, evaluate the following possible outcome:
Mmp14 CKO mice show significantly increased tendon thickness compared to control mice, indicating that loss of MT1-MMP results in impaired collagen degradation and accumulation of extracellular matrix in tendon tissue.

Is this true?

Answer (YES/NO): NO